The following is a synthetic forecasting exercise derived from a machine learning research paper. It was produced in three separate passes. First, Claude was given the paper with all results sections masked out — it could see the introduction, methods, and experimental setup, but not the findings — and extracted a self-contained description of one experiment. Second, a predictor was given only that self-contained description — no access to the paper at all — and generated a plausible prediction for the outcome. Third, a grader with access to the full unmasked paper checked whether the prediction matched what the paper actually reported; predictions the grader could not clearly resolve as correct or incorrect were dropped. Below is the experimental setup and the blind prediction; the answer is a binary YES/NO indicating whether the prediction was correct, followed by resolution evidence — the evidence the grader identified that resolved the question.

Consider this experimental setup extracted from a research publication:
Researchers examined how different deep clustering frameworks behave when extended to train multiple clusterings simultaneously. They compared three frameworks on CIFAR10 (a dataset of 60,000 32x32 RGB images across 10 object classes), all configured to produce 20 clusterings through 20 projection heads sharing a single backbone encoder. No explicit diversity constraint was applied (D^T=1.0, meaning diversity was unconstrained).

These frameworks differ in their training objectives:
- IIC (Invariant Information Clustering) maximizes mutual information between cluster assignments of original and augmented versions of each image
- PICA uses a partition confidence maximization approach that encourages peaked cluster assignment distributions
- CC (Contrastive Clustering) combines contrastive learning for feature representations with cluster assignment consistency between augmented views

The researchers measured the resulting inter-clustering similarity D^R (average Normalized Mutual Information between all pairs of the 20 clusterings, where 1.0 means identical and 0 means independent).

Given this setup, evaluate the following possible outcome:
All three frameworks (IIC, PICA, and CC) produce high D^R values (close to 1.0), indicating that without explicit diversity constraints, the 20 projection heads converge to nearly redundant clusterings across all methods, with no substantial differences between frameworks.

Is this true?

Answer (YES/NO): YES